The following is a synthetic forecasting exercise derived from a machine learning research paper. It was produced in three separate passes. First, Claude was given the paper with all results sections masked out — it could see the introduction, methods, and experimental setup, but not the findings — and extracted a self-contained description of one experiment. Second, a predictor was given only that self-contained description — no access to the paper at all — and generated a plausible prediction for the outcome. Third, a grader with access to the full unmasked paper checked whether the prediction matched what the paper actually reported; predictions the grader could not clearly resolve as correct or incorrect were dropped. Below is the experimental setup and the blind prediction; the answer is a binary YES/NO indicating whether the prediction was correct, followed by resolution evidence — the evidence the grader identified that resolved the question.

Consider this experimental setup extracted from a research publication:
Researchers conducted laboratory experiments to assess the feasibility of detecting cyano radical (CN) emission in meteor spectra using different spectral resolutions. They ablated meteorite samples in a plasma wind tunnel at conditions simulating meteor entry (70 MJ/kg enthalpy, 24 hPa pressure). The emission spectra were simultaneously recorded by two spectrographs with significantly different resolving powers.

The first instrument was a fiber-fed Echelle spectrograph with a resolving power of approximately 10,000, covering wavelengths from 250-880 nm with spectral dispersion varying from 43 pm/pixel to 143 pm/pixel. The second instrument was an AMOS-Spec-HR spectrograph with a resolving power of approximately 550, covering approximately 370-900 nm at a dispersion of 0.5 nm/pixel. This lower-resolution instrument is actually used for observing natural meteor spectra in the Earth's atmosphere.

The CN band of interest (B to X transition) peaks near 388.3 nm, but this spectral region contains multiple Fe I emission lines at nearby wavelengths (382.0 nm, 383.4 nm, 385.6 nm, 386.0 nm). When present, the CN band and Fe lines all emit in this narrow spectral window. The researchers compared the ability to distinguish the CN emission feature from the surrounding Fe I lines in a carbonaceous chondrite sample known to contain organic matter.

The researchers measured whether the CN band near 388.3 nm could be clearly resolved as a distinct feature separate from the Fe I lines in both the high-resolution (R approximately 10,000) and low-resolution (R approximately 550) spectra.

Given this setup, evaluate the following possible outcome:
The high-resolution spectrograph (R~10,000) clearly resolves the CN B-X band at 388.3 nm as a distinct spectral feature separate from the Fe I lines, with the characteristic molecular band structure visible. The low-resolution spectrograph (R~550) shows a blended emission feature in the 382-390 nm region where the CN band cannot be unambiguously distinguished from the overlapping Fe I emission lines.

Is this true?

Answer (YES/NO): YES